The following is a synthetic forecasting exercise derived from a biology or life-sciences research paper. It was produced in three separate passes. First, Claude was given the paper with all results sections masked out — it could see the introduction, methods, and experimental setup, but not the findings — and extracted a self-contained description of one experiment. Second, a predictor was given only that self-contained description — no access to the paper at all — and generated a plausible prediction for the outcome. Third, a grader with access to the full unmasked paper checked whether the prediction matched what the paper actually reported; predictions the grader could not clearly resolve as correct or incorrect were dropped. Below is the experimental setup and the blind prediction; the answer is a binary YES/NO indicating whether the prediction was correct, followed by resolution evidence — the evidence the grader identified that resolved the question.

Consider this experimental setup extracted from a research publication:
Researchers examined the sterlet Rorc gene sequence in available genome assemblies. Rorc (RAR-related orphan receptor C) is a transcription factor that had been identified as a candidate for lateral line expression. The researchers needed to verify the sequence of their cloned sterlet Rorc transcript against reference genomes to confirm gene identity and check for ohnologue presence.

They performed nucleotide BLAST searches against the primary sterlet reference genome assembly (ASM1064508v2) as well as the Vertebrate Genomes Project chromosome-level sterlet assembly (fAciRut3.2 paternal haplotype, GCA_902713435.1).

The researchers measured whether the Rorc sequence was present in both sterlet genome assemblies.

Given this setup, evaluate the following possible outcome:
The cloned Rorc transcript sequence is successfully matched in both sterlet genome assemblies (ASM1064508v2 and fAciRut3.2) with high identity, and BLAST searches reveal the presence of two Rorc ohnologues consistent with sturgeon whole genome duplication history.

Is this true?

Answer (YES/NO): NO